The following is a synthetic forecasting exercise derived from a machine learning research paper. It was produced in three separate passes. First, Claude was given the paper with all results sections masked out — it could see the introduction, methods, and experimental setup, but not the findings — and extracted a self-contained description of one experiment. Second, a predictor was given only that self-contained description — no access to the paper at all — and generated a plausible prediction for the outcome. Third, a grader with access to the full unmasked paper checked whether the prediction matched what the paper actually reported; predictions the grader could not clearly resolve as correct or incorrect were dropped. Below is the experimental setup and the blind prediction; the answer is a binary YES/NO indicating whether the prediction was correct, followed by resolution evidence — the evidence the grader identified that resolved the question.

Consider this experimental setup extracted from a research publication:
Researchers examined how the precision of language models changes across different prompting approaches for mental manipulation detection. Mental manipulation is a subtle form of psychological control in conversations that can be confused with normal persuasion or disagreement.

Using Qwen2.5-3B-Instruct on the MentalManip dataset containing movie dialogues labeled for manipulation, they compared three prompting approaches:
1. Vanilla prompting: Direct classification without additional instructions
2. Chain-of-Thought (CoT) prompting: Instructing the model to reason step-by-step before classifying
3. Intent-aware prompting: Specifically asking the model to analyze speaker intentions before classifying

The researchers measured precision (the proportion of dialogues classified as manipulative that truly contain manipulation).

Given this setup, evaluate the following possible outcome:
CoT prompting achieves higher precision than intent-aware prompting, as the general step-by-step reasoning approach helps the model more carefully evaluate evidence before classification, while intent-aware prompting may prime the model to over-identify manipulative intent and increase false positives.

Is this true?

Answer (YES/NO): YES